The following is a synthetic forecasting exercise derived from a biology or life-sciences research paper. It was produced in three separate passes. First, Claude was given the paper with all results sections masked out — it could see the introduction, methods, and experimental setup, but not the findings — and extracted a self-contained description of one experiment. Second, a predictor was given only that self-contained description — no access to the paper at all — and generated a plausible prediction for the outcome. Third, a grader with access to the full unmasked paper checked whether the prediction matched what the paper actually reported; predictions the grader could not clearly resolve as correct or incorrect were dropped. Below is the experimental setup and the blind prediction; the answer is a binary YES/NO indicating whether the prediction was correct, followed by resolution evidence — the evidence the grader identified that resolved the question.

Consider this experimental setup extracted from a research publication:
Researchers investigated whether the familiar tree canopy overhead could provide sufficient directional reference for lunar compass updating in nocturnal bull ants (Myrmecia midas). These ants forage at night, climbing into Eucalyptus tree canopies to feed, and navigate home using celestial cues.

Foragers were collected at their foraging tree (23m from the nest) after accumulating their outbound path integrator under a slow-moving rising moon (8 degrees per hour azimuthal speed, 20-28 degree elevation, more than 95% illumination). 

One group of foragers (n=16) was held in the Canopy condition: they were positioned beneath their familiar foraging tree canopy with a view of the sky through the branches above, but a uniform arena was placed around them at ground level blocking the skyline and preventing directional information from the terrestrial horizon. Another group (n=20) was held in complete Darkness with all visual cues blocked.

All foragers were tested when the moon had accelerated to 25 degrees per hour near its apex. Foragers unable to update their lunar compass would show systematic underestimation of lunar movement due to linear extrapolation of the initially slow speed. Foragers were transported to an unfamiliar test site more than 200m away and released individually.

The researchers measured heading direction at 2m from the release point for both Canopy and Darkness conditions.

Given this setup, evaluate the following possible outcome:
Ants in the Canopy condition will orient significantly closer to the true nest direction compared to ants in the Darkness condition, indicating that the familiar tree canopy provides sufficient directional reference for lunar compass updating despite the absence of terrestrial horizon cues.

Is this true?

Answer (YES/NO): NO